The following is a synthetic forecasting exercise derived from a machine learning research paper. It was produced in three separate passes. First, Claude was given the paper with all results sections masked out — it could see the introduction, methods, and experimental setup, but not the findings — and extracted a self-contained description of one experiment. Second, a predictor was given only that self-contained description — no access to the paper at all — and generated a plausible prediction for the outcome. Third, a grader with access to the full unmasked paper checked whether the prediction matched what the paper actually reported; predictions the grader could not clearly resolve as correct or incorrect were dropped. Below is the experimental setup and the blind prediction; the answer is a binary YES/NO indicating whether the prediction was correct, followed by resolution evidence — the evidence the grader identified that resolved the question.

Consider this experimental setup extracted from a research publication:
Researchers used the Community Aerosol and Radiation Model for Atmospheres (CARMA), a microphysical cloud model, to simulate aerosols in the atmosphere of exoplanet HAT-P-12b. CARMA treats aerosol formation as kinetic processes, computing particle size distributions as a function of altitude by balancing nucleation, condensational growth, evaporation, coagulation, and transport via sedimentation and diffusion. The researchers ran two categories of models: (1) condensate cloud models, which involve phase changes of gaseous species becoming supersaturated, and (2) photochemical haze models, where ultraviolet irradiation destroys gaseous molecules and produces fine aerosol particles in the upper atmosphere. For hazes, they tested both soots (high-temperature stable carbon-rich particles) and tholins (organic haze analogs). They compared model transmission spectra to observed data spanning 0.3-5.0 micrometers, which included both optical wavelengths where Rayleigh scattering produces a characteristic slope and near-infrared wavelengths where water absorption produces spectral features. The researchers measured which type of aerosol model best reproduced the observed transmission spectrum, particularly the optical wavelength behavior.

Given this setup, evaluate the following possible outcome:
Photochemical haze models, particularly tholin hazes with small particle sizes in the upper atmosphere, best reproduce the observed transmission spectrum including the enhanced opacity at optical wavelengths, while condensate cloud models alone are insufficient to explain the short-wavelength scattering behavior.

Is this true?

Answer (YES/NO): NO